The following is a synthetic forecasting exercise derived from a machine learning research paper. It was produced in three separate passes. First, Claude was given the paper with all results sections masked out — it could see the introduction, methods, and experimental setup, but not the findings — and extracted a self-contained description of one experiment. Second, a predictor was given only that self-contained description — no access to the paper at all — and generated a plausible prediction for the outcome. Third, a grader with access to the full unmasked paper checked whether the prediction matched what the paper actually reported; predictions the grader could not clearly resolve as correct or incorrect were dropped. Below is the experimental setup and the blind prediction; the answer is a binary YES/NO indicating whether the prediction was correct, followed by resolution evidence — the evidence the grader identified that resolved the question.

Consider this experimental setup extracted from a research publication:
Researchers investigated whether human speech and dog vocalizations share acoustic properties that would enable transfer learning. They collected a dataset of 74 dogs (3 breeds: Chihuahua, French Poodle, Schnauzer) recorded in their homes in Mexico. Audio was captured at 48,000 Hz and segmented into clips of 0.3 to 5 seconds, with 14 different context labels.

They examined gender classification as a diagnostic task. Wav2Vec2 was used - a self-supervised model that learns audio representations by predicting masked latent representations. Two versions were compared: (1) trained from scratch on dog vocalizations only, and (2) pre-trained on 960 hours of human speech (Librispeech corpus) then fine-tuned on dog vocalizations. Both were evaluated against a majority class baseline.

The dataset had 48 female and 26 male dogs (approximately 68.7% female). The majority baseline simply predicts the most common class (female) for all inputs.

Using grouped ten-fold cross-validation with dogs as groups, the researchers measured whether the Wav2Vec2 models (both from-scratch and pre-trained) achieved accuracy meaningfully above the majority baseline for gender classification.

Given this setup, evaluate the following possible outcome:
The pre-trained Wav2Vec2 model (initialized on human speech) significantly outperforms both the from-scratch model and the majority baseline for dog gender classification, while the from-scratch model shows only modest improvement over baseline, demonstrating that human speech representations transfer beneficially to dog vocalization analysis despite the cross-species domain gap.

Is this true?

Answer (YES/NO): NO